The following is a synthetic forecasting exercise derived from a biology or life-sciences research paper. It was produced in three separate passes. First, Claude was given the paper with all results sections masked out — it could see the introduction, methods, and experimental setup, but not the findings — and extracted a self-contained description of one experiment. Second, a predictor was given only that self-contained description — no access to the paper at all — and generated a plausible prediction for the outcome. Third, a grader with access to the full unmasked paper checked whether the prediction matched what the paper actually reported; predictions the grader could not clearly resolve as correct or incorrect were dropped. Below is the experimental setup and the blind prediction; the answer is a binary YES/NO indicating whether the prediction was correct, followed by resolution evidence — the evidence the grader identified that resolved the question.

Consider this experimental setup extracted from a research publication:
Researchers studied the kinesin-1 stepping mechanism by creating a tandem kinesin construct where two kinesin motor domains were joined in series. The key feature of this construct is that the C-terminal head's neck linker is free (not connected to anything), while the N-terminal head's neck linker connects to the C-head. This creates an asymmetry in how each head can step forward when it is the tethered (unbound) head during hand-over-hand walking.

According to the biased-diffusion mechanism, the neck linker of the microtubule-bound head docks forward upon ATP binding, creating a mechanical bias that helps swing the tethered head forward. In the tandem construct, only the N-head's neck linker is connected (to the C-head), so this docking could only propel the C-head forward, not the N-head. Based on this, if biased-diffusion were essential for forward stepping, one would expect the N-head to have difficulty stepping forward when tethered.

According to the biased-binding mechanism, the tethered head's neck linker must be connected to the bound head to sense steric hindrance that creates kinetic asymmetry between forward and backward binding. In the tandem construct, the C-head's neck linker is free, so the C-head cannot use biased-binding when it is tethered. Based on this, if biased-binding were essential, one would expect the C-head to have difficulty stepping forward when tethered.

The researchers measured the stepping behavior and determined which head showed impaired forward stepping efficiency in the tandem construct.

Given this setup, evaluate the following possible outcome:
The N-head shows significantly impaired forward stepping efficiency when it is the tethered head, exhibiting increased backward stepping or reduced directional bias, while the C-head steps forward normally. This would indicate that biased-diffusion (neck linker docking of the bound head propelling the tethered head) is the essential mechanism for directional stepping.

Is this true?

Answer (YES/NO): NO